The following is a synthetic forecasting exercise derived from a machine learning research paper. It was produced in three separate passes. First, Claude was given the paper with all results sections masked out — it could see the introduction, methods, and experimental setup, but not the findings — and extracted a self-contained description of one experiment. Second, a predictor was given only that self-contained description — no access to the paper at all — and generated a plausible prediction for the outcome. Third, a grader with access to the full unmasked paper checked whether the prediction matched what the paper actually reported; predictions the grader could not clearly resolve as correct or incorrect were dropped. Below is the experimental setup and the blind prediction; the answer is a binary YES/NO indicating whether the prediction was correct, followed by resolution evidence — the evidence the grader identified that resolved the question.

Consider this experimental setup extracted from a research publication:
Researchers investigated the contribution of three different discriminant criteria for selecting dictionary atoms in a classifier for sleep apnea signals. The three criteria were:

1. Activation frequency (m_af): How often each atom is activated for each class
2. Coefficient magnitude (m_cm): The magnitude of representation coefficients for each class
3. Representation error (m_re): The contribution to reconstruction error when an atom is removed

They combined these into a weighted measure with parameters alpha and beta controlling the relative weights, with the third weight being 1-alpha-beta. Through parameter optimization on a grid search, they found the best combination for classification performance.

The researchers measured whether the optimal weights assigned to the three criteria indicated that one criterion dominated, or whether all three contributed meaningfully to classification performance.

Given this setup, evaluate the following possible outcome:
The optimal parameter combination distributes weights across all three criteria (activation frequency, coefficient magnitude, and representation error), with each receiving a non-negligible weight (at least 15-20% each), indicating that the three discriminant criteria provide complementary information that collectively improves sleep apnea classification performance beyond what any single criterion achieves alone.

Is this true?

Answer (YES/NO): YES